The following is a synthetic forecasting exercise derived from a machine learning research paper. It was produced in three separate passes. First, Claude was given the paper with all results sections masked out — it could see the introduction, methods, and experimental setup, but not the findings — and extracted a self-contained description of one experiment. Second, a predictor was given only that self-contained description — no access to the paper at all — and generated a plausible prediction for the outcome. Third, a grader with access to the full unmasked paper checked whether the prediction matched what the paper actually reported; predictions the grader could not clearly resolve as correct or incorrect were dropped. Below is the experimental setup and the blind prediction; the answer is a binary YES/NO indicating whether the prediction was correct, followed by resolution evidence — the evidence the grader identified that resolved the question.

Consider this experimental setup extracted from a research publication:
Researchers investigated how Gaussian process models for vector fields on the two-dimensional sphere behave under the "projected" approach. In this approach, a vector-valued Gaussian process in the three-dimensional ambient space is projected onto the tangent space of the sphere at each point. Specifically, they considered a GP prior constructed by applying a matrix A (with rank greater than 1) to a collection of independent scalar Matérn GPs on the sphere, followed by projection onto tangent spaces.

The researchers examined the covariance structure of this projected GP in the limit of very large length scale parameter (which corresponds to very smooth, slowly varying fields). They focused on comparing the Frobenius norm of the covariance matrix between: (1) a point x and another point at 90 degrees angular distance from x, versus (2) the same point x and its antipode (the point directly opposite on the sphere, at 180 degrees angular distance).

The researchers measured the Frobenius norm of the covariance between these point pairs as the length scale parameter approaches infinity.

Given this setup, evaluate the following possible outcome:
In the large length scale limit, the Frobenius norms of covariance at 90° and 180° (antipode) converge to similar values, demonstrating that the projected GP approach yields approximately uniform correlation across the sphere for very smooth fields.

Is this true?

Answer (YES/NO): NO